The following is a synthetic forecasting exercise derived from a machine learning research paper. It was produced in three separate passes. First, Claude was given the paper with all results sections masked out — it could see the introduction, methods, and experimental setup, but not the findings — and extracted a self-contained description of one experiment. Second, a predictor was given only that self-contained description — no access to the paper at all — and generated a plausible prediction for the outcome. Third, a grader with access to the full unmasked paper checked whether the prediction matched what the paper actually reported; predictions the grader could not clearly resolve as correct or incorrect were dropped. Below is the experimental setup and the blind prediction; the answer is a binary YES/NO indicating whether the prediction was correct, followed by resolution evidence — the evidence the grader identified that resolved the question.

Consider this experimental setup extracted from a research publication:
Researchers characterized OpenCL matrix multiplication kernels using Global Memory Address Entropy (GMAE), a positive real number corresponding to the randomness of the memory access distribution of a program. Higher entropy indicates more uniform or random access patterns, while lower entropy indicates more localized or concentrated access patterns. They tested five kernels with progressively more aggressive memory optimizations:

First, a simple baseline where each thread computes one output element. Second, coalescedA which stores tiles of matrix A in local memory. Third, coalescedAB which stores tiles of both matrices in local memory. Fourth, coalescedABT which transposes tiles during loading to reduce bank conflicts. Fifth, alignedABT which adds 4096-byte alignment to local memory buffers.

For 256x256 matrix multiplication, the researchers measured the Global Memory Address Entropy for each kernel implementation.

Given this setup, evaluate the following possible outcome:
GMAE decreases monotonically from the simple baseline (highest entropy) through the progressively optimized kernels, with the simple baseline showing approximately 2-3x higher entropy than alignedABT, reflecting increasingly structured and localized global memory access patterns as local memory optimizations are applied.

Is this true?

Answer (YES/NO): NO